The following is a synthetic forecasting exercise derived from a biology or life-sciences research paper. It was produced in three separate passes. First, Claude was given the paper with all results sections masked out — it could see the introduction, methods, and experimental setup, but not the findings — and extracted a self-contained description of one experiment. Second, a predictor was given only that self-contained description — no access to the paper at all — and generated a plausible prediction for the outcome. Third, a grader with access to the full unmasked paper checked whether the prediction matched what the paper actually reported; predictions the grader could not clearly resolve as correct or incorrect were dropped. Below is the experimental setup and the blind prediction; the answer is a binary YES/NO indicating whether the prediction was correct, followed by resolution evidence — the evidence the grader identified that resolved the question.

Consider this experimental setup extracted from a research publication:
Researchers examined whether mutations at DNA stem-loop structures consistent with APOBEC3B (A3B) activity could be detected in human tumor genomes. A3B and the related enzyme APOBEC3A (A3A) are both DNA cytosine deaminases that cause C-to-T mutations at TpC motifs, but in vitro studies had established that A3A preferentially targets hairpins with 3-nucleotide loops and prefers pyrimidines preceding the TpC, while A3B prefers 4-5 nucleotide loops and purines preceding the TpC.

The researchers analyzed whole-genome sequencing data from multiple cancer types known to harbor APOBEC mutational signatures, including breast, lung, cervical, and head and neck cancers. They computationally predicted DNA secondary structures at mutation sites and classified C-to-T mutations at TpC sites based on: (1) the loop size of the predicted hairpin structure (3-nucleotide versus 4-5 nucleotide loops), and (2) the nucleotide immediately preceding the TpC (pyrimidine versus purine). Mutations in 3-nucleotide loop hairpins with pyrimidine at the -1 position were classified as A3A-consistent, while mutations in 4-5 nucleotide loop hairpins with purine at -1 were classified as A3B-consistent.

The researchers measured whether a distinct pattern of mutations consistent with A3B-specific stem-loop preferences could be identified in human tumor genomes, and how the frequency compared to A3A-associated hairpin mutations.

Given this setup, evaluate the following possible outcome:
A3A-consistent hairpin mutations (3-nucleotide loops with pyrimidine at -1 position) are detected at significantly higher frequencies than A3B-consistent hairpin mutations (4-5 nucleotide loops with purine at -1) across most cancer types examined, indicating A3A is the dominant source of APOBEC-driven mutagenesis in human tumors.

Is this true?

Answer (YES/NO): YES